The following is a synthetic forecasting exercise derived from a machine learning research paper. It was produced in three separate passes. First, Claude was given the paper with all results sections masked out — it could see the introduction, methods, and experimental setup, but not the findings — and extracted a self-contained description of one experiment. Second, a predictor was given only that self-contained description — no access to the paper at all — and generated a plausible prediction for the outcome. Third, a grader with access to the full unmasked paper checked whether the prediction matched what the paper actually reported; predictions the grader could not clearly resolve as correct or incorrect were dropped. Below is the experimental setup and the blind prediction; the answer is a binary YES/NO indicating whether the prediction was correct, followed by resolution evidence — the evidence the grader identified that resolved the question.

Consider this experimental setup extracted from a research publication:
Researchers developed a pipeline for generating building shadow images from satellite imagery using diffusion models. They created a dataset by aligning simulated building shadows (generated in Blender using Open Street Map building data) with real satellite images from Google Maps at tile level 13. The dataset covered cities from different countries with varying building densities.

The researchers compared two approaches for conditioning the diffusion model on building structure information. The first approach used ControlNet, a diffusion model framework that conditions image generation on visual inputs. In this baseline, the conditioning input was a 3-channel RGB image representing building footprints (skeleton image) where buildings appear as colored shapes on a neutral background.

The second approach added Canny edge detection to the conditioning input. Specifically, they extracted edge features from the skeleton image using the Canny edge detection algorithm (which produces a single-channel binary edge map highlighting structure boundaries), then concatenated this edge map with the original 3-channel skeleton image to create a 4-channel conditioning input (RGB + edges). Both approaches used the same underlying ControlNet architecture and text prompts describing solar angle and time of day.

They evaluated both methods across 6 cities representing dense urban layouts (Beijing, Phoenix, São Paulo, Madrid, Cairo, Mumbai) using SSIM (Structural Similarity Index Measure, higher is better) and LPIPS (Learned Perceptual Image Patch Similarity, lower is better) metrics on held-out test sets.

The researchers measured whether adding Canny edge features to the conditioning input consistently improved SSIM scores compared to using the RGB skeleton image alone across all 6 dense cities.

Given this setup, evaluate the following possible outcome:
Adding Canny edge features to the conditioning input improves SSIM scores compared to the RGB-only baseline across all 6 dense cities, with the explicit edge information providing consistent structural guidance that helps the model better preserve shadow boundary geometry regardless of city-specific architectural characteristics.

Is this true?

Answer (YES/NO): NO